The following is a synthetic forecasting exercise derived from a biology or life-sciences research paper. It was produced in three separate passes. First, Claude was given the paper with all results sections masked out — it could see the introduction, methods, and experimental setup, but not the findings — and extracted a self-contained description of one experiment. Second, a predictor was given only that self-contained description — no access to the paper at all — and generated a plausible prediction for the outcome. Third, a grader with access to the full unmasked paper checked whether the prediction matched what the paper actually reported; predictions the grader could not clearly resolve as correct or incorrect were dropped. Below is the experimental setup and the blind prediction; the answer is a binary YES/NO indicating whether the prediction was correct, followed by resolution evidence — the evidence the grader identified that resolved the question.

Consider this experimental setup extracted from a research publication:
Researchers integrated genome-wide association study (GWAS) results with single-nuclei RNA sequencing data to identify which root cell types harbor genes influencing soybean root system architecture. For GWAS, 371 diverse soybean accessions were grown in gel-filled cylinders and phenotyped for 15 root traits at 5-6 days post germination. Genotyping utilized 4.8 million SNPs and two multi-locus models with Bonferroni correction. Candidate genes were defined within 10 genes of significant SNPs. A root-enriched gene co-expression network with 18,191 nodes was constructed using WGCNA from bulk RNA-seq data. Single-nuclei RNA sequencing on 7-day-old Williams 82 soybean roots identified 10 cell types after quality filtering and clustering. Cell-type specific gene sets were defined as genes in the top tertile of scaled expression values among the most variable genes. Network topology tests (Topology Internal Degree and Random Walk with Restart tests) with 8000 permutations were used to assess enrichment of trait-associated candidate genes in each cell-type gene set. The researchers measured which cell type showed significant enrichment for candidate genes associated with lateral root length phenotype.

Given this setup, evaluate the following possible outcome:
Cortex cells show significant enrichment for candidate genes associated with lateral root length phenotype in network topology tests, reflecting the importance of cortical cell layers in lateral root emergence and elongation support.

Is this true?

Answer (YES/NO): YES